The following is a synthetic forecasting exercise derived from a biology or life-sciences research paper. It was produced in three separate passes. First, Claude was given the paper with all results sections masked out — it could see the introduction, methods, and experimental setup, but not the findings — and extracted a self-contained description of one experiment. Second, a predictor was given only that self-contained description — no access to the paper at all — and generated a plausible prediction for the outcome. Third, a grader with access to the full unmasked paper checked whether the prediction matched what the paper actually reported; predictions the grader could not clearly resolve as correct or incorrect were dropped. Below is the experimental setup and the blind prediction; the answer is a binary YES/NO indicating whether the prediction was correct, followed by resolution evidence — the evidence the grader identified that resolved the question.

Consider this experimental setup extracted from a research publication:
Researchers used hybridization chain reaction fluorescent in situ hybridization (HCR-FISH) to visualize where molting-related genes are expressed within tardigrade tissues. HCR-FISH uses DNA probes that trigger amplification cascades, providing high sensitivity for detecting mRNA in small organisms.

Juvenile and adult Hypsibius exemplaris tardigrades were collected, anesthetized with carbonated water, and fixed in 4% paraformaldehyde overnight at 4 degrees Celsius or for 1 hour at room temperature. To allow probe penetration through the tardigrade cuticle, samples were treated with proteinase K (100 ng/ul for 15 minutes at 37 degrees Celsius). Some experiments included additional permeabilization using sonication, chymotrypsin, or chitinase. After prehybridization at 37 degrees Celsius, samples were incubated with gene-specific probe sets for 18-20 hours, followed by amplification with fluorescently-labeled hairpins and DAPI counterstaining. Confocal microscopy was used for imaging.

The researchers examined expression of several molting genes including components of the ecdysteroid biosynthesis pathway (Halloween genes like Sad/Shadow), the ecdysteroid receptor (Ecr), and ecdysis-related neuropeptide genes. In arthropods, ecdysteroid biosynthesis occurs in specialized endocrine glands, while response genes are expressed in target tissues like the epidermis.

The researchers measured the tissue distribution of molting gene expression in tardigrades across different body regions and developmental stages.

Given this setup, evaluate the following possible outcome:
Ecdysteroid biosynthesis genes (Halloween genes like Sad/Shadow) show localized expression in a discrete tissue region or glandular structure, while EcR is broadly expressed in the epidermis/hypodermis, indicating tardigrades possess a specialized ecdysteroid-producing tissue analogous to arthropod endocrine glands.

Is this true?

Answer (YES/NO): NO